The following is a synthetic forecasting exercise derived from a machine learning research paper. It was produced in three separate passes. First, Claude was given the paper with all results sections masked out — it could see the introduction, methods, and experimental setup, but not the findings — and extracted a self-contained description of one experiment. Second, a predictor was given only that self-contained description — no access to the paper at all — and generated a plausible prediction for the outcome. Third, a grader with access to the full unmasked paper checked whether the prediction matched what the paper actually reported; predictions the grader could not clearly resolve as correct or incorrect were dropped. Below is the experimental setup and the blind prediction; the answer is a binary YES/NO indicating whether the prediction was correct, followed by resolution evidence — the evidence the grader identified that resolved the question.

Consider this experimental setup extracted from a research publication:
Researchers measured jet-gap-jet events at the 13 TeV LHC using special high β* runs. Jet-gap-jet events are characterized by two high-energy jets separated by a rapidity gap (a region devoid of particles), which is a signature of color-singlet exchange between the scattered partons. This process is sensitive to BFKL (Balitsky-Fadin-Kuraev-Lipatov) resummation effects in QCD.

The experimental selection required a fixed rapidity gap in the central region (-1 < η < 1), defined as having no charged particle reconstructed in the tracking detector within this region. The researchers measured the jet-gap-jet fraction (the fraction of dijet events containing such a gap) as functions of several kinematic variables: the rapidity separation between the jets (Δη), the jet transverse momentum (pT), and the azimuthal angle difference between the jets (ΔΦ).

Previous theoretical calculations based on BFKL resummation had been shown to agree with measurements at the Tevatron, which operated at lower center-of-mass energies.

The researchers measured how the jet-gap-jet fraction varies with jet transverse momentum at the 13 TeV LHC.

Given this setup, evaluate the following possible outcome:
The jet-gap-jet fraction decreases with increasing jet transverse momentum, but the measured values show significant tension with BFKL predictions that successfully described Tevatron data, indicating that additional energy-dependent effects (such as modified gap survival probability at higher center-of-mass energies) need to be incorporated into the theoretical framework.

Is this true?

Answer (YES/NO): NO